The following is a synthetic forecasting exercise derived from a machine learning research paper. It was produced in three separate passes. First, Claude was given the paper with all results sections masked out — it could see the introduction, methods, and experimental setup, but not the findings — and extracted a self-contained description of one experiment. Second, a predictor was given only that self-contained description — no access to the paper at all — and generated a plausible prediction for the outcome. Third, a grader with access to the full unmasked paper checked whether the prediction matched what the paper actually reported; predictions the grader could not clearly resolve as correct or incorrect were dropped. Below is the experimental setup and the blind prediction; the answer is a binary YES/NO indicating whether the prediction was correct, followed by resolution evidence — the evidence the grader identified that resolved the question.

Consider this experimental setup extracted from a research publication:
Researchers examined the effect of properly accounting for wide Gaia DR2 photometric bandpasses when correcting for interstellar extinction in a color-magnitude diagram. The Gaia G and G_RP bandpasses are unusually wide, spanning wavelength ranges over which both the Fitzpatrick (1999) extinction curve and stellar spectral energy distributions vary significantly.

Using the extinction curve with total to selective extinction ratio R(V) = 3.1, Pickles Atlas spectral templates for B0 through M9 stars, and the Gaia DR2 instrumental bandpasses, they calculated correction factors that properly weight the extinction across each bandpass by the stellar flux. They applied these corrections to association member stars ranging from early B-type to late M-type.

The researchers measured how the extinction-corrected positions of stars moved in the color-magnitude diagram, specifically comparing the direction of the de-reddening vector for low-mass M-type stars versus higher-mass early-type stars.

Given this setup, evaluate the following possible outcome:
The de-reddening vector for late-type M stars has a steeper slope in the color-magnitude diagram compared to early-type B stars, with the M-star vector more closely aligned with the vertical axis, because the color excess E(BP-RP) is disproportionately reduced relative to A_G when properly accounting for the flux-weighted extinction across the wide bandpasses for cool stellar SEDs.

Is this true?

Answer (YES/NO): YES